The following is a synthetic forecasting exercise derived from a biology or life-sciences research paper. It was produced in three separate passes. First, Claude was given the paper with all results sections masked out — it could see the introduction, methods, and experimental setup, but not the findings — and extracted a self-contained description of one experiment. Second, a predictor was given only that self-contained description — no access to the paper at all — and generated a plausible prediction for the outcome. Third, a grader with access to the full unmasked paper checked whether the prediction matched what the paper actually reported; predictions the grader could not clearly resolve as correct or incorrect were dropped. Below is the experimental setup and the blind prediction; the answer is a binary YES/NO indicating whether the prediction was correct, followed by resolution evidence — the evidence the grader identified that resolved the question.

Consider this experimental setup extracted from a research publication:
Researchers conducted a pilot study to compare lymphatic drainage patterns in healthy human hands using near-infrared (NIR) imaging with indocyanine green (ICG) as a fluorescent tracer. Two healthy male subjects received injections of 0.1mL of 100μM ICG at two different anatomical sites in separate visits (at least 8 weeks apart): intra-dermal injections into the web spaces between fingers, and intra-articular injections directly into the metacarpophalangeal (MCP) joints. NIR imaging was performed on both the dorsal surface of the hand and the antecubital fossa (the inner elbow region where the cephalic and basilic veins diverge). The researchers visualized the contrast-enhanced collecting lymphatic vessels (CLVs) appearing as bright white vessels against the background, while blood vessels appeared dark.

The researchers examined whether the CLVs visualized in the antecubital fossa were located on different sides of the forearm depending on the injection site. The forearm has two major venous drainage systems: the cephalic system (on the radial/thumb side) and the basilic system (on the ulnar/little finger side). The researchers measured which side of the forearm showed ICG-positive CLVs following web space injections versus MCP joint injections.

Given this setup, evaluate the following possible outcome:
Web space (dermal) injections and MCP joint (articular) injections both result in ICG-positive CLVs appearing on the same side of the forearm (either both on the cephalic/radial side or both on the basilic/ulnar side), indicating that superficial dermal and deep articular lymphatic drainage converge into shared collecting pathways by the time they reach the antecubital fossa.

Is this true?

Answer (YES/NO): NO